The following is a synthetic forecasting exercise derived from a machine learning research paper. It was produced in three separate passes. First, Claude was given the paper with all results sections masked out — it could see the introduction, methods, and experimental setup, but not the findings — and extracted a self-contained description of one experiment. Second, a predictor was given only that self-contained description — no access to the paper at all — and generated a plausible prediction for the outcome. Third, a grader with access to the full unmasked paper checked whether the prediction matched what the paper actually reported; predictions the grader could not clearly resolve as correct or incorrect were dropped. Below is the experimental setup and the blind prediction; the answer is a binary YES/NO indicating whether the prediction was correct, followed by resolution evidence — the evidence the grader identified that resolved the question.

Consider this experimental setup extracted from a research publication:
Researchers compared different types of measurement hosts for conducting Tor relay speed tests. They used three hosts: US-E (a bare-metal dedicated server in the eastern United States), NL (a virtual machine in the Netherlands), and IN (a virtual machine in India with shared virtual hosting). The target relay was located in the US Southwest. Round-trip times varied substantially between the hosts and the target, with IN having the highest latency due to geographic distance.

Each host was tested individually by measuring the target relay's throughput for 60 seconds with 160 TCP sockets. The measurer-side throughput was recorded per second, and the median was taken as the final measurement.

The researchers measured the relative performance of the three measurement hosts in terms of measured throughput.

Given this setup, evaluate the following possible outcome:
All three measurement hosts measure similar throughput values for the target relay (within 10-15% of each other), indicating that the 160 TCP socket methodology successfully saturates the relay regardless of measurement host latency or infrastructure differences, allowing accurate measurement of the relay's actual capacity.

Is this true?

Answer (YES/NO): NO